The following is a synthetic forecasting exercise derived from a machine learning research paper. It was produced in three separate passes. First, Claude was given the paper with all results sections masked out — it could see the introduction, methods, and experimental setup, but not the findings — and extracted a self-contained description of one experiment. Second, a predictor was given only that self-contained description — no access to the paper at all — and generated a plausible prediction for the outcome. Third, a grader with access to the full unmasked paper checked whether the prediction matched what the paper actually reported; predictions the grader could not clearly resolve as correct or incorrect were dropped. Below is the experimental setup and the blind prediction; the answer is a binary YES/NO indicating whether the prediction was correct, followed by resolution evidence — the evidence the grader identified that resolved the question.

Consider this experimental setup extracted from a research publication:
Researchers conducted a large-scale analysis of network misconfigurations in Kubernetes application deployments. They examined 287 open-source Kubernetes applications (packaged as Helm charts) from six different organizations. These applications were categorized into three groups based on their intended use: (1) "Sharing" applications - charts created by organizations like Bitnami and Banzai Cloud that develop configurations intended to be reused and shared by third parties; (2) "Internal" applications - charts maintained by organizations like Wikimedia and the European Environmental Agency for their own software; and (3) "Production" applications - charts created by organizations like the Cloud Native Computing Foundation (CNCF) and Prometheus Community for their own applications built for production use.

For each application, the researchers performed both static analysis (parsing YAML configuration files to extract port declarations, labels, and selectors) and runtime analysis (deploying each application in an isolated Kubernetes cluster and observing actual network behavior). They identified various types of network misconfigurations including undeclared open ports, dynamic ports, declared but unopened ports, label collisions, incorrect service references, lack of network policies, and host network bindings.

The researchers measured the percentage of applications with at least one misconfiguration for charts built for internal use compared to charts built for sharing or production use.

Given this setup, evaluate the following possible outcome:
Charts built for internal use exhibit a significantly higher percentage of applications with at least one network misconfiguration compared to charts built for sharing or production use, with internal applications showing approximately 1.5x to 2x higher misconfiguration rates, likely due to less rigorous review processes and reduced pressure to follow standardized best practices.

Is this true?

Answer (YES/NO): NO